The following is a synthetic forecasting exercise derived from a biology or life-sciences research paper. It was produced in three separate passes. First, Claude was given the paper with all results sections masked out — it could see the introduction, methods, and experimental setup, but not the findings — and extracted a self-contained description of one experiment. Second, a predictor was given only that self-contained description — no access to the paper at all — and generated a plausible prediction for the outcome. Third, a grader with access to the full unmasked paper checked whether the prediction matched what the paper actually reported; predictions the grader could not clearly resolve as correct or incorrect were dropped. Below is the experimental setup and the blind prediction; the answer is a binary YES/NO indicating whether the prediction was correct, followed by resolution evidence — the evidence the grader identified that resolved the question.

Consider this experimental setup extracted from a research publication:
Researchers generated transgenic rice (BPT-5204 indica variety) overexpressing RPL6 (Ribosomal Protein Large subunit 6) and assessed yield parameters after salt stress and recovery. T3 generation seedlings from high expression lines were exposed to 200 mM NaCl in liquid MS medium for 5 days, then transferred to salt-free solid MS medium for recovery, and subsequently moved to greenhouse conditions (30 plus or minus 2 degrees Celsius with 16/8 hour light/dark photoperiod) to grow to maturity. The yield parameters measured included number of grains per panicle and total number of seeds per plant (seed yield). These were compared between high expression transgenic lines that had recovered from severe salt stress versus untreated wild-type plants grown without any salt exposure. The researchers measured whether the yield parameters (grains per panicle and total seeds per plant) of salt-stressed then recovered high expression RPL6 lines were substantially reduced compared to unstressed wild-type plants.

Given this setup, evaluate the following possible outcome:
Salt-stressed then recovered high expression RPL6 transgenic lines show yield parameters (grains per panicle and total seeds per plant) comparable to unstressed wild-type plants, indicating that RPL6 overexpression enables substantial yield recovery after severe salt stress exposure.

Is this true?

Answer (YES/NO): NO